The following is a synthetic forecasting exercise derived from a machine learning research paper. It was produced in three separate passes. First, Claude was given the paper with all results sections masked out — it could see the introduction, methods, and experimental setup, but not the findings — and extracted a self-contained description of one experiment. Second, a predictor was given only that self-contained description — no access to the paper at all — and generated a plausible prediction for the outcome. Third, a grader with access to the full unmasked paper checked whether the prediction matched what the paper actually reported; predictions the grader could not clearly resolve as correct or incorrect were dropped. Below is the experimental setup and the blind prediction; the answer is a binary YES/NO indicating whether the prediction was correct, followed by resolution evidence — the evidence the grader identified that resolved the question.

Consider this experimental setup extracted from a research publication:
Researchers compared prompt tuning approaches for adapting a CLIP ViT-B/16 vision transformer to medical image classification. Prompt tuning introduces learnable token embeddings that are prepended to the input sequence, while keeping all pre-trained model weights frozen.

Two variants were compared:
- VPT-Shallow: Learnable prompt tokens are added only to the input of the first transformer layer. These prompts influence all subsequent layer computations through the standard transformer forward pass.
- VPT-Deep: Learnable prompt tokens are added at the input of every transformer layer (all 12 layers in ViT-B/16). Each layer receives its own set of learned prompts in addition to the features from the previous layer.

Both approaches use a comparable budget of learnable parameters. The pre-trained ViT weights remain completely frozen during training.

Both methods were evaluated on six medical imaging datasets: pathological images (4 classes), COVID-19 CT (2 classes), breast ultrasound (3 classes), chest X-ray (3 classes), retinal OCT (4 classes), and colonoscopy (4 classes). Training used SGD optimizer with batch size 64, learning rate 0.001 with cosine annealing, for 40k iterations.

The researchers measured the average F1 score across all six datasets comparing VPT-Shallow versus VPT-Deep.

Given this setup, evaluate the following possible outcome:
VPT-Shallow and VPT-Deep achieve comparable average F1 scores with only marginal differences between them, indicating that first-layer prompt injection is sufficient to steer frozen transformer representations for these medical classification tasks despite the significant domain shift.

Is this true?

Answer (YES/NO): NO